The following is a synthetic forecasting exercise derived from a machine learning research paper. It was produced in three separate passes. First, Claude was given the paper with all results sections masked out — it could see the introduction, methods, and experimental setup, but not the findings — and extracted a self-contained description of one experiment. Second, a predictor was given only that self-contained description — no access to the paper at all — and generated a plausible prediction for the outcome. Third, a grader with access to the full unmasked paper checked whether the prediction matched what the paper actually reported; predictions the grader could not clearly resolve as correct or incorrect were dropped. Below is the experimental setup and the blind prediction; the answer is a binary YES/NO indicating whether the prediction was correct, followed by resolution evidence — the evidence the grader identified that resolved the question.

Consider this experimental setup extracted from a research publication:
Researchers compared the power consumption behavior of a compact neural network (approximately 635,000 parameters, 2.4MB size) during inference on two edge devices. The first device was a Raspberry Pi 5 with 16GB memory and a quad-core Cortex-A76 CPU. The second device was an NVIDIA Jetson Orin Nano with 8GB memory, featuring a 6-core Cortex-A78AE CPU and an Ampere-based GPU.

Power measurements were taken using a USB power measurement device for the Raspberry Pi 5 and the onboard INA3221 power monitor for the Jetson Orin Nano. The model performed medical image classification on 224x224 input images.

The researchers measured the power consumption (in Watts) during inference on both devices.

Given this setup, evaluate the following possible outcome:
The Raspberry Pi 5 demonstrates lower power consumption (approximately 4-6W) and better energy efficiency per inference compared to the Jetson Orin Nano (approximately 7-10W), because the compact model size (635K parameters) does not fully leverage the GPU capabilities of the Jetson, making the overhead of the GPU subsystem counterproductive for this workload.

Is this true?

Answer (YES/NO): NO